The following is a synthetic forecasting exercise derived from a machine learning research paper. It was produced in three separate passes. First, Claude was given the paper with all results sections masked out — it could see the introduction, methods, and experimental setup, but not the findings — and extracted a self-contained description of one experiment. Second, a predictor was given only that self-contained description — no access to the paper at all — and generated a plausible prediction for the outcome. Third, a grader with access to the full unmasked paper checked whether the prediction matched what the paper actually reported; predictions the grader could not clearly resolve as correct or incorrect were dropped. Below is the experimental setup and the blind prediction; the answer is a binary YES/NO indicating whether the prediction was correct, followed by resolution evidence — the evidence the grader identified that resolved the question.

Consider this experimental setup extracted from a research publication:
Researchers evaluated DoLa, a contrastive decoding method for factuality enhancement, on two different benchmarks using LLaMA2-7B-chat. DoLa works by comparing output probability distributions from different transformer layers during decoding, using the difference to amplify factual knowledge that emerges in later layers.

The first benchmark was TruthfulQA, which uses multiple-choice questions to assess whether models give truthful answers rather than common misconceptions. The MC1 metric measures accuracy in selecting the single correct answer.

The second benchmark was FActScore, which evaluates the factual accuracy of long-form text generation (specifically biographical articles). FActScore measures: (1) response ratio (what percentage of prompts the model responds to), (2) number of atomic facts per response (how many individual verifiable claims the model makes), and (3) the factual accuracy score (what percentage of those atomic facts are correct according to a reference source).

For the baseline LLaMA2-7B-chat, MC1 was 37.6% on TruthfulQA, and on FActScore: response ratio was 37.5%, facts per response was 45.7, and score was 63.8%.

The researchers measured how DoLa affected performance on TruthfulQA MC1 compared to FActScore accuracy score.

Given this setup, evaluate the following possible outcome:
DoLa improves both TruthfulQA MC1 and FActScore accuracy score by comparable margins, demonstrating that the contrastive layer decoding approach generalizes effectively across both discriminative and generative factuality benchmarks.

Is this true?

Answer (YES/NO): NO